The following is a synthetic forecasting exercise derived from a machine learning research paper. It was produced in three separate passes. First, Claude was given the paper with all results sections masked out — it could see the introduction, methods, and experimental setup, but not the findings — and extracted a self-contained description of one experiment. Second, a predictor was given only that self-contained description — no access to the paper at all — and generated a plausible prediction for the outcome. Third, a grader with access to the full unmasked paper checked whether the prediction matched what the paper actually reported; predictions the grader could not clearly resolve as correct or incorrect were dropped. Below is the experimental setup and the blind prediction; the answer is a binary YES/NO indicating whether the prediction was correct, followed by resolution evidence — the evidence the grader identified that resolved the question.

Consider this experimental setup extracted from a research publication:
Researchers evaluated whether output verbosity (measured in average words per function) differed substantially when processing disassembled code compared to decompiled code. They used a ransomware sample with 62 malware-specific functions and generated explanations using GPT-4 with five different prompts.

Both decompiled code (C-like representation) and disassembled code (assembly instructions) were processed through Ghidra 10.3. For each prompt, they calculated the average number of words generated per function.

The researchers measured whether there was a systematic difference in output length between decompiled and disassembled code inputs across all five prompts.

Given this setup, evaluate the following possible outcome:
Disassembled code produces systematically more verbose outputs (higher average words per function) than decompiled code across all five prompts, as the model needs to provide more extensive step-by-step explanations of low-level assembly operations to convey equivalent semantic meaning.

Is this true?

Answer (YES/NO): NO